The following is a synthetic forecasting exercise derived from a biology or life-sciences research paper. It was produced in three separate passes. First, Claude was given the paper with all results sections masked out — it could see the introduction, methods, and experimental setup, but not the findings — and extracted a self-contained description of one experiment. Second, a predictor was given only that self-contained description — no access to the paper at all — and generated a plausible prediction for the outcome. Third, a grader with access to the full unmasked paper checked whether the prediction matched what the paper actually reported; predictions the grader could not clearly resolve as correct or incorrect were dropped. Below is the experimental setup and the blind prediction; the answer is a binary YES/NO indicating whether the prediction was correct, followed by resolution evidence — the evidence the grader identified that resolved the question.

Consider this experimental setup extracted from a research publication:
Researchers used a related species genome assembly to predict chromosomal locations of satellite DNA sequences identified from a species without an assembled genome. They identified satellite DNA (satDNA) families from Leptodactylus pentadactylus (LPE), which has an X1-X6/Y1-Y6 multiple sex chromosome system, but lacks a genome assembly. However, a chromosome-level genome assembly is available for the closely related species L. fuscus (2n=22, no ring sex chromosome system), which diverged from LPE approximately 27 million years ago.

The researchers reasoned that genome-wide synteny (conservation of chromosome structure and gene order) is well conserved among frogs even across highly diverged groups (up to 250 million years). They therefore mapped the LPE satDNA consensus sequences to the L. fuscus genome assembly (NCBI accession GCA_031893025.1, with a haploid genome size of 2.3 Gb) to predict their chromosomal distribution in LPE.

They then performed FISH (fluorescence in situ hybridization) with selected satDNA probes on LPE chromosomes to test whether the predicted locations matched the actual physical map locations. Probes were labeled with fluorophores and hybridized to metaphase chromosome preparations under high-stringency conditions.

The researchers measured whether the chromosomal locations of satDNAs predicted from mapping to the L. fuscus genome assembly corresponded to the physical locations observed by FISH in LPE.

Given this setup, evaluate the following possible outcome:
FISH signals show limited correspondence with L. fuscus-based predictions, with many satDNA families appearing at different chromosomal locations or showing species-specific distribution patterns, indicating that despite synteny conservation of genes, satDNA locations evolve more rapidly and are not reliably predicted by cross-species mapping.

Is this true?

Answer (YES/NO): YES